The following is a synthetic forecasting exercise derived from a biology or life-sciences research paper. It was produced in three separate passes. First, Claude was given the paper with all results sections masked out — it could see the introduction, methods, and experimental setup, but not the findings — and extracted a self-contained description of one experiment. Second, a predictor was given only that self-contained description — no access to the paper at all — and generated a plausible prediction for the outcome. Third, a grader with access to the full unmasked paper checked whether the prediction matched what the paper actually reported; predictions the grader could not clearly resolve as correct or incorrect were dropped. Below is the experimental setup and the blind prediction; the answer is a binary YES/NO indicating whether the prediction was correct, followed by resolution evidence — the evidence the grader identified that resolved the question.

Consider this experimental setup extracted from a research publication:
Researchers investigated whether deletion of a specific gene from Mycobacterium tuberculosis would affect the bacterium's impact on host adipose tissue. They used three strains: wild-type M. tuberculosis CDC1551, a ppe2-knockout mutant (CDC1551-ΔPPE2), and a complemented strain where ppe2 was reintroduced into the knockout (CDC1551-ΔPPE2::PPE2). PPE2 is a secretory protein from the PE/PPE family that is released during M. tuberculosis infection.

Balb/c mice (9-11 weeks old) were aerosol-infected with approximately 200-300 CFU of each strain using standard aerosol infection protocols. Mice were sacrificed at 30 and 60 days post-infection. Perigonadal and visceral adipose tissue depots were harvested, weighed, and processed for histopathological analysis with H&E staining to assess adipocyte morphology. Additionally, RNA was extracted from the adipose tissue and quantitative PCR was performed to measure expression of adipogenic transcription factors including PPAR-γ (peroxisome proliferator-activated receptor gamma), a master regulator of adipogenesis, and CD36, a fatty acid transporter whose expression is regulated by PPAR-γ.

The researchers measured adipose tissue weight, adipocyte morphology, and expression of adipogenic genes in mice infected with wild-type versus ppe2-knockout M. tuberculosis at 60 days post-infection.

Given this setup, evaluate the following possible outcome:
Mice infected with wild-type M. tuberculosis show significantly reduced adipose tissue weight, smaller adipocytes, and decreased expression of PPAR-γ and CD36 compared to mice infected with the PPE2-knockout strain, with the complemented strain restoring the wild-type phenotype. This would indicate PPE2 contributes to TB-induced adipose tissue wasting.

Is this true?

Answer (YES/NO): NO